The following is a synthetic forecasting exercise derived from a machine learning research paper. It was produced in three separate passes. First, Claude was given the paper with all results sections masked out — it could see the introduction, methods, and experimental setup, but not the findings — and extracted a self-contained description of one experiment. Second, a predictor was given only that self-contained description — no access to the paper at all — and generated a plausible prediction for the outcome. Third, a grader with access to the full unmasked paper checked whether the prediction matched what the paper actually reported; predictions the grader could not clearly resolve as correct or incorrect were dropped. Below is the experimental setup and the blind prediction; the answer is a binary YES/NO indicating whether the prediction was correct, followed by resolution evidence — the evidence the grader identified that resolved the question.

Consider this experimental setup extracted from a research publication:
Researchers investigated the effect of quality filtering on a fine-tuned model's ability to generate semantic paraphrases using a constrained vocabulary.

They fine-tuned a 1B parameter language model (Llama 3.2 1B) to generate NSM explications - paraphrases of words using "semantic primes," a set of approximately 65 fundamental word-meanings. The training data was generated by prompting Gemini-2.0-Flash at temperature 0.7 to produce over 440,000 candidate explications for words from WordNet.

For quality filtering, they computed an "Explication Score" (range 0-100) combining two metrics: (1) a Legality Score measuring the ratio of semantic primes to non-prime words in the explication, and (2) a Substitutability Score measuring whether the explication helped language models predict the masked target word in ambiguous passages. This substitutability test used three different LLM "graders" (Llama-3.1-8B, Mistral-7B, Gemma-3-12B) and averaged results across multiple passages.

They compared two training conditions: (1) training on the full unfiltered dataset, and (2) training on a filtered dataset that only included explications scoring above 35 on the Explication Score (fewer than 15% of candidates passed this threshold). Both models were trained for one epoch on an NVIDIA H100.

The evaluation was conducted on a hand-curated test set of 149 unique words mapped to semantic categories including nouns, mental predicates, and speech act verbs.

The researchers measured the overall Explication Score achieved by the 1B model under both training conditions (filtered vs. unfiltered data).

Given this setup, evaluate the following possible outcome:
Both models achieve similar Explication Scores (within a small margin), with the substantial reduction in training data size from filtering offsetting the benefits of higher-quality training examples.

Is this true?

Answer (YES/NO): NO